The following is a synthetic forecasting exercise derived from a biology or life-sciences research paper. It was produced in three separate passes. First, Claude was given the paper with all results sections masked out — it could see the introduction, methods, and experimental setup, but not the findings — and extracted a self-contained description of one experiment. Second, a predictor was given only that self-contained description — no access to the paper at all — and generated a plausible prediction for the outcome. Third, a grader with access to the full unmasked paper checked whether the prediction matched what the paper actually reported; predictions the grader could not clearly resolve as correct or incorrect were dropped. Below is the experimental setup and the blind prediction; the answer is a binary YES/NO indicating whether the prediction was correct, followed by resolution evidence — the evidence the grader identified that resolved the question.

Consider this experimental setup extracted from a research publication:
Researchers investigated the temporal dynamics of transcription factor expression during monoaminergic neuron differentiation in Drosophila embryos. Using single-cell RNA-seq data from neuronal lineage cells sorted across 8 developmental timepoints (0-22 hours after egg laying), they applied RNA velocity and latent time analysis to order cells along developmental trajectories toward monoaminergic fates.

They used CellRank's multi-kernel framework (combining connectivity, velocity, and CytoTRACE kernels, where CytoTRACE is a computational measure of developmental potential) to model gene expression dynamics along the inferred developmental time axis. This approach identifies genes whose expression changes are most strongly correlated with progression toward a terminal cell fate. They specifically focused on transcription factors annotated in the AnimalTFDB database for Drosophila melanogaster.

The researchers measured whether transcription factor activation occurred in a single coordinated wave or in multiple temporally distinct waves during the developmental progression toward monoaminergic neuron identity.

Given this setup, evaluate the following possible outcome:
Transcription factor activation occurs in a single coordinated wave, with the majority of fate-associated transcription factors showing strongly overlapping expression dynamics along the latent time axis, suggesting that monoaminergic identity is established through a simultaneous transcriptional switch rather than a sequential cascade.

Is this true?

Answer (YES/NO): NO